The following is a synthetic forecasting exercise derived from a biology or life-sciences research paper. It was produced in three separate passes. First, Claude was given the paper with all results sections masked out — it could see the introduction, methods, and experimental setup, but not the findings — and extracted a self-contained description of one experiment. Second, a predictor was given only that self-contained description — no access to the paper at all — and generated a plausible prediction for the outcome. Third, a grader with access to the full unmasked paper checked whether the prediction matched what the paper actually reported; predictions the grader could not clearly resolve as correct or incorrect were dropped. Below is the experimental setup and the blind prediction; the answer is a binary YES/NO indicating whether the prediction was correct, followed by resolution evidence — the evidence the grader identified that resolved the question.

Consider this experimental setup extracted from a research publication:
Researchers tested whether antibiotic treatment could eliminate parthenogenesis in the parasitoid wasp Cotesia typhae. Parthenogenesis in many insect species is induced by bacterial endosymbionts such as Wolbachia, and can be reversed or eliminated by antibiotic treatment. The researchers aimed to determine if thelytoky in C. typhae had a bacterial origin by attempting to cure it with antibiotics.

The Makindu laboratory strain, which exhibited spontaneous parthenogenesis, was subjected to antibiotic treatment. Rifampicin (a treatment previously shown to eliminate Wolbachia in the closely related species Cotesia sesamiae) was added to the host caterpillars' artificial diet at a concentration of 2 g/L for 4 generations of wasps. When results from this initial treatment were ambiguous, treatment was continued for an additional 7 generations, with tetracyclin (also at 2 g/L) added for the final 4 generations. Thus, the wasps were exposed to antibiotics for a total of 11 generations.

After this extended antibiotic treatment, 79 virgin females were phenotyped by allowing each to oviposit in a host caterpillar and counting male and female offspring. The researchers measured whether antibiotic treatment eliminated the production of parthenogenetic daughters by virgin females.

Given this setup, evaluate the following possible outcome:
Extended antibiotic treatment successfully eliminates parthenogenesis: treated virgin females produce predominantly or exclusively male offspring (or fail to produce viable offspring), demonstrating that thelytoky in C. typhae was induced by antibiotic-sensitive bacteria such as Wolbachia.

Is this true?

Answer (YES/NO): NO